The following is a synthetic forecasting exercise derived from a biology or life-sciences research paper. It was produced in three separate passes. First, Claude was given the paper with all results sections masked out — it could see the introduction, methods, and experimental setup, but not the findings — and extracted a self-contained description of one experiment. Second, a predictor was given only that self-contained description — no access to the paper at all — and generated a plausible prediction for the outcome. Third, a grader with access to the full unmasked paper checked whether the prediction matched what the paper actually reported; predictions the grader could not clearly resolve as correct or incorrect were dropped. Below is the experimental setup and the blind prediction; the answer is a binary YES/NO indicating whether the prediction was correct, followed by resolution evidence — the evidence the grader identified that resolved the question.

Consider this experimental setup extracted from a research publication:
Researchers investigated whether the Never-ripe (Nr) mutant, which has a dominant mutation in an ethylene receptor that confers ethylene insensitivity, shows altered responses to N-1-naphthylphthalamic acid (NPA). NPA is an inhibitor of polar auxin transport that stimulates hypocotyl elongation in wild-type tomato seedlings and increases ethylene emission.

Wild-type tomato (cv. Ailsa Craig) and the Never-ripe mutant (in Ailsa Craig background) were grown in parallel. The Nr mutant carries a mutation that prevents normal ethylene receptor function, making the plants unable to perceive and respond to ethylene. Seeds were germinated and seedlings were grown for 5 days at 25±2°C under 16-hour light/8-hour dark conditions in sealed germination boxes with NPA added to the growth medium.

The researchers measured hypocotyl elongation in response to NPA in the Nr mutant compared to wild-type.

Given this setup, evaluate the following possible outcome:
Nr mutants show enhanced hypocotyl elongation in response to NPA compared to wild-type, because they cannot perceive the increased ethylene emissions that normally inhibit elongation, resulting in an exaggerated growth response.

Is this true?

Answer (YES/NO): NO